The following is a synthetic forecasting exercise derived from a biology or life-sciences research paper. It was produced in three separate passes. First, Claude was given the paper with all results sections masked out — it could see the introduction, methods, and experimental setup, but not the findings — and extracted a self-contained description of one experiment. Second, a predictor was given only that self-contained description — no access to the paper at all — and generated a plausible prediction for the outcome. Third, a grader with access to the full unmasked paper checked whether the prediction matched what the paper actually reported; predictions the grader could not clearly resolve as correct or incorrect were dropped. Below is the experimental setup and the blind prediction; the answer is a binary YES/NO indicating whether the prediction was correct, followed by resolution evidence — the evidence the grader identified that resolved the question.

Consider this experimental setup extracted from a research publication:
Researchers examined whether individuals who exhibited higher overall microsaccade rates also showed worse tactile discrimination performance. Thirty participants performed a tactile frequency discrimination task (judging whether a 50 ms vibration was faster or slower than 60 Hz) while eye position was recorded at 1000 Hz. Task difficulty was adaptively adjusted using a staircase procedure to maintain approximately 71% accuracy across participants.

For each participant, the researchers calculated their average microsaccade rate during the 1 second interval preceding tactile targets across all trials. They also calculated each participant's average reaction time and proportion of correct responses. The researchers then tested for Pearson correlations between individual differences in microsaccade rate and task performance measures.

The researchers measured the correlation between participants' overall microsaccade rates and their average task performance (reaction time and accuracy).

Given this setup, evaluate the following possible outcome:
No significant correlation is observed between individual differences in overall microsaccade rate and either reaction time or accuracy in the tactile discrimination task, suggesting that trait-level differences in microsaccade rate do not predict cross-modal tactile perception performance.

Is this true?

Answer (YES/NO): YES